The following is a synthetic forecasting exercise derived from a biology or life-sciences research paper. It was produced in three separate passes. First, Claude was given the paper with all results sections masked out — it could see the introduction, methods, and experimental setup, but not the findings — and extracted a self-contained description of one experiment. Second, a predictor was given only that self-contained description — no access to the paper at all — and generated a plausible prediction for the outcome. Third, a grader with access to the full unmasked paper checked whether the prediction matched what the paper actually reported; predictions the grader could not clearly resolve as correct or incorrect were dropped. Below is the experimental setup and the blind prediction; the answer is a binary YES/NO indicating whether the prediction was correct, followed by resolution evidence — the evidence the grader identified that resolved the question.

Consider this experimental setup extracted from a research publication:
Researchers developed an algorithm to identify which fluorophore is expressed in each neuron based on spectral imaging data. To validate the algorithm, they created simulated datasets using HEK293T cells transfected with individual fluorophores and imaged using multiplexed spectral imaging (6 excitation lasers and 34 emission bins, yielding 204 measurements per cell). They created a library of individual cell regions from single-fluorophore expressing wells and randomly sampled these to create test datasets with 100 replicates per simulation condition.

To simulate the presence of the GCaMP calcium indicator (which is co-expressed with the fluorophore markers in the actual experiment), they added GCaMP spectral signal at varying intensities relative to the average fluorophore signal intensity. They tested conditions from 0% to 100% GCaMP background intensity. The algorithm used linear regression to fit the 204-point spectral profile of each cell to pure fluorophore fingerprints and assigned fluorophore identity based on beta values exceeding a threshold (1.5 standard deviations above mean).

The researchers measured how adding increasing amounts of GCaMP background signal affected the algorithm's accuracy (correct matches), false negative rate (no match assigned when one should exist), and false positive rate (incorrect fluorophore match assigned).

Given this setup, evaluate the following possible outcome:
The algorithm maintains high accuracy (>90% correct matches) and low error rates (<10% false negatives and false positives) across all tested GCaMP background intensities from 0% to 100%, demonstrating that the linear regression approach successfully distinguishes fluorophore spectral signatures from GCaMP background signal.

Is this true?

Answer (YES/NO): NO